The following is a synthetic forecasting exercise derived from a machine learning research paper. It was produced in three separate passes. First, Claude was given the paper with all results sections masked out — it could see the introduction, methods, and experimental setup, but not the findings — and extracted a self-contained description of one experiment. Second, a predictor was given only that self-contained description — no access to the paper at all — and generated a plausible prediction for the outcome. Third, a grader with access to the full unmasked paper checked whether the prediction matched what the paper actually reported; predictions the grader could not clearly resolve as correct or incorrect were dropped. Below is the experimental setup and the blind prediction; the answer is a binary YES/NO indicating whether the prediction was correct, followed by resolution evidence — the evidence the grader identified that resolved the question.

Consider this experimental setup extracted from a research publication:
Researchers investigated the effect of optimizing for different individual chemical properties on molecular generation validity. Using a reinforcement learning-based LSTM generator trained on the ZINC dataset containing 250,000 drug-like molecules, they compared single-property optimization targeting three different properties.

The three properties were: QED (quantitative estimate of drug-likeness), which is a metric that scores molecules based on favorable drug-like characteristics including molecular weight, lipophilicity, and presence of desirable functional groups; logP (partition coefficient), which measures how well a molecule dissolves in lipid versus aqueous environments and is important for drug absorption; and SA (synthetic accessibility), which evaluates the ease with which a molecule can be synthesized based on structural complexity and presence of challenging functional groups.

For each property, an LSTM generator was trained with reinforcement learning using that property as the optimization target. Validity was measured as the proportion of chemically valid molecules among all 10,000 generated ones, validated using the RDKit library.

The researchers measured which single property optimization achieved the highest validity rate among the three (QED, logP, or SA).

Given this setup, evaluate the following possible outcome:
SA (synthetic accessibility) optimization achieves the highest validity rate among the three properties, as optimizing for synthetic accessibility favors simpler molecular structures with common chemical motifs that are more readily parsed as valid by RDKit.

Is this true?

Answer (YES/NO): NO